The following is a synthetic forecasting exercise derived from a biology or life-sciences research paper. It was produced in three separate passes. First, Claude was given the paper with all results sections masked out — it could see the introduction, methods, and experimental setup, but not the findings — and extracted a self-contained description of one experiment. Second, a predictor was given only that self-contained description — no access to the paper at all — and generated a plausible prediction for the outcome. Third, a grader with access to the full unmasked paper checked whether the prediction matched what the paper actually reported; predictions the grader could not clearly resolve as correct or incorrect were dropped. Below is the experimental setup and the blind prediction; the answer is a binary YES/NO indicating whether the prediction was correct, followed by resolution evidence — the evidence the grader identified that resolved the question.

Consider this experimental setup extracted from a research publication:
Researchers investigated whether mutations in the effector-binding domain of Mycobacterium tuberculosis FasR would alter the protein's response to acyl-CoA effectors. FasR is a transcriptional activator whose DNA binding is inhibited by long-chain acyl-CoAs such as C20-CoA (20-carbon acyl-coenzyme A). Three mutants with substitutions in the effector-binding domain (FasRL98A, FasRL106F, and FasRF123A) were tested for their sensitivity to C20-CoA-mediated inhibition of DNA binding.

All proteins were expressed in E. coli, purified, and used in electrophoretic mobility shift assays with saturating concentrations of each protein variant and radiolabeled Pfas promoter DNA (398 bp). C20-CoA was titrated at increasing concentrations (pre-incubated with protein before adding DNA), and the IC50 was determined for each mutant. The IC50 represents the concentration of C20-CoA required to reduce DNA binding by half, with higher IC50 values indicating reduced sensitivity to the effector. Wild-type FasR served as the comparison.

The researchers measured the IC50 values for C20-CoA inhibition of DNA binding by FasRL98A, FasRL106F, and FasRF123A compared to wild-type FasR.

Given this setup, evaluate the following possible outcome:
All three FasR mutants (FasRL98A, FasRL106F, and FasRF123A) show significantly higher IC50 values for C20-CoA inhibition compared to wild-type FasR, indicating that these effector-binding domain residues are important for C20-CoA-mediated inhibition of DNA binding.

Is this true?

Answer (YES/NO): YES